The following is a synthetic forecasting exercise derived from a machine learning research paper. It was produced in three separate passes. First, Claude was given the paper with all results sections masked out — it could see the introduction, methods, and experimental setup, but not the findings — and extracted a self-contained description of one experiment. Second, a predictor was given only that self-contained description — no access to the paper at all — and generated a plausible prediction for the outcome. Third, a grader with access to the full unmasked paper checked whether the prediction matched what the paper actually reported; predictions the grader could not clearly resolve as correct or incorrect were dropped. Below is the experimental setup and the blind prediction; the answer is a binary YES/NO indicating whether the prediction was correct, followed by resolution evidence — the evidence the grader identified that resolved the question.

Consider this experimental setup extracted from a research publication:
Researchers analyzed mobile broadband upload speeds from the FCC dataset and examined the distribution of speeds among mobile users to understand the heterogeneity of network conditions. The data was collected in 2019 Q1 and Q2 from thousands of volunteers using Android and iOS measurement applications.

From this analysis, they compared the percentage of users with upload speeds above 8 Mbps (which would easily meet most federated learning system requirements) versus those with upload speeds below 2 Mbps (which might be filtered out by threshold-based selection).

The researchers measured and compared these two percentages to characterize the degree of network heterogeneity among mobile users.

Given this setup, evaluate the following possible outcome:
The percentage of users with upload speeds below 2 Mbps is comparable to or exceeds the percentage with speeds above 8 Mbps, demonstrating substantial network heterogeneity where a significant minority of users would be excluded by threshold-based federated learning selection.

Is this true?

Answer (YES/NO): NO